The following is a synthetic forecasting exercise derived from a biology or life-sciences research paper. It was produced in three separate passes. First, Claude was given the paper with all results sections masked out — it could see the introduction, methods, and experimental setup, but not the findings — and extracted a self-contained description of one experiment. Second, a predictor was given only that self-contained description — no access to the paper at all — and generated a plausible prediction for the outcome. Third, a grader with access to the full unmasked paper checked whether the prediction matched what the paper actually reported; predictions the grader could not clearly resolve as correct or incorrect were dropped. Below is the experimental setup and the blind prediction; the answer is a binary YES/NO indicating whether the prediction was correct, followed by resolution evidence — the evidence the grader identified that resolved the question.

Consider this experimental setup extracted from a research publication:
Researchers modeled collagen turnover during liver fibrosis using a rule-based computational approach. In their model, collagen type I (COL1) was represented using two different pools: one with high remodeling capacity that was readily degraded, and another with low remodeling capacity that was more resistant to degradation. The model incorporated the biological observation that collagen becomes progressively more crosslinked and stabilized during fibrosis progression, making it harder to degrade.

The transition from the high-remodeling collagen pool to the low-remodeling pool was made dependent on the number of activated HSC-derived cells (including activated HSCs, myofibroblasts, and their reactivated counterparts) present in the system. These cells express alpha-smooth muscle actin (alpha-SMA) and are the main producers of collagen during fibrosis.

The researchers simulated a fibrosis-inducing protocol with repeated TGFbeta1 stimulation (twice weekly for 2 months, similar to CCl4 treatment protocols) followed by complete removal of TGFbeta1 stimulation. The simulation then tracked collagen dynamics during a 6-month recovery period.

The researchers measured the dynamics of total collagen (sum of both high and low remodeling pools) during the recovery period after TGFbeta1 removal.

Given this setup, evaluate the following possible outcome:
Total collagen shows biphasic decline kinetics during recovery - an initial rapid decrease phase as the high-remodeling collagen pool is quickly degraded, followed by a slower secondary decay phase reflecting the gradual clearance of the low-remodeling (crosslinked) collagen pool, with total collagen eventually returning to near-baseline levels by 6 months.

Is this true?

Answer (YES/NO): YES